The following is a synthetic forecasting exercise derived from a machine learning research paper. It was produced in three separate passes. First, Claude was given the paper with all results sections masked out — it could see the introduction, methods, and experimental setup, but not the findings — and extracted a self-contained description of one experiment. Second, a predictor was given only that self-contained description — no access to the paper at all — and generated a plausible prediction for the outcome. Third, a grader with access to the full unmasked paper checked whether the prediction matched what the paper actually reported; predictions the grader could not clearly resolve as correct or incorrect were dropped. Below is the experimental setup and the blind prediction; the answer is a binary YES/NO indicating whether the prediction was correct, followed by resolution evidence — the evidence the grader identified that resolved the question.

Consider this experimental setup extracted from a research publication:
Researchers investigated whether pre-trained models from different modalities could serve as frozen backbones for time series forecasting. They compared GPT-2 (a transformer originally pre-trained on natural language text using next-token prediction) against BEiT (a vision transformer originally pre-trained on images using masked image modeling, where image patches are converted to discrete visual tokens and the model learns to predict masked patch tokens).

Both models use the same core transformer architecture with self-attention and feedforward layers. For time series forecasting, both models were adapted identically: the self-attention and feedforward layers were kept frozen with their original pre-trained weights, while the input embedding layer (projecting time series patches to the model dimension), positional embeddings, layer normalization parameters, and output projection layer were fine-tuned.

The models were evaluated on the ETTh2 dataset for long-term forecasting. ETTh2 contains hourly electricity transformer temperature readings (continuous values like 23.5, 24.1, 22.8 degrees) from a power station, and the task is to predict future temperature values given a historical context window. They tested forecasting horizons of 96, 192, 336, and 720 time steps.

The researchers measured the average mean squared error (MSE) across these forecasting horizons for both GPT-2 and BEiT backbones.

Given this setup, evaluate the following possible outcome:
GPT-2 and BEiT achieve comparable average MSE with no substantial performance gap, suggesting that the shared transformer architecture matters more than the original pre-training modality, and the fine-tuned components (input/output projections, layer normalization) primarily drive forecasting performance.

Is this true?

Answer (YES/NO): NO